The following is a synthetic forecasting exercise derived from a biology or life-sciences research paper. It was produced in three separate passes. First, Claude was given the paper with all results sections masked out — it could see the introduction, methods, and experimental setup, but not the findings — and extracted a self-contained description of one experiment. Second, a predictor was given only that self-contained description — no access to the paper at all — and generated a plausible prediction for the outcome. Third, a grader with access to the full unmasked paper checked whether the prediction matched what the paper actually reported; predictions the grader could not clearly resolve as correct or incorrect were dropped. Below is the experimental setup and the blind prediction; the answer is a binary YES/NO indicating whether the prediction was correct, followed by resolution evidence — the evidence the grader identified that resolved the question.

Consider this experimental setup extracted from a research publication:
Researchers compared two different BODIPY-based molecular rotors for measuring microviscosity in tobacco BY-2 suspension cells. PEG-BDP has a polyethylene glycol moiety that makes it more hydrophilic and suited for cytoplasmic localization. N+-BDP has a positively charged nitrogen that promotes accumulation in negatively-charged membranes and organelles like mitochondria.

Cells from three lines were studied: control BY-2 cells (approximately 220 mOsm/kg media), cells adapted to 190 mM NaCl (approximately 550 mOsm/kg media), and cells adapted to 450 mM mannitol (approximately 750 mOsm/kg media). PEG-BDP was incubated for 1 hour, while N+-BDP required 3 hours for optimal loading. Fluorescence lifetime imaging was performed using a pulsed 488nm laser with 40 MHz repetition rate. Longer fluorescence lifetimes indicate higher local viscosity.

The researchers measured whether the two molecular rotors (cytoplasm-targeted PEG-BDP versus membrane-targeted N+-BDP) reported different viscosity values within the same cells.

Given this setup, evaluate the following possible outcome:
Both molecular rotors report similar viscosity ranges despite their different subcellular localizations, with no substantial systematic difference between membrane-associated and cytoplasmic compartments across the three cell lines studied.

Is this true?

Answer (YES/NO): NO